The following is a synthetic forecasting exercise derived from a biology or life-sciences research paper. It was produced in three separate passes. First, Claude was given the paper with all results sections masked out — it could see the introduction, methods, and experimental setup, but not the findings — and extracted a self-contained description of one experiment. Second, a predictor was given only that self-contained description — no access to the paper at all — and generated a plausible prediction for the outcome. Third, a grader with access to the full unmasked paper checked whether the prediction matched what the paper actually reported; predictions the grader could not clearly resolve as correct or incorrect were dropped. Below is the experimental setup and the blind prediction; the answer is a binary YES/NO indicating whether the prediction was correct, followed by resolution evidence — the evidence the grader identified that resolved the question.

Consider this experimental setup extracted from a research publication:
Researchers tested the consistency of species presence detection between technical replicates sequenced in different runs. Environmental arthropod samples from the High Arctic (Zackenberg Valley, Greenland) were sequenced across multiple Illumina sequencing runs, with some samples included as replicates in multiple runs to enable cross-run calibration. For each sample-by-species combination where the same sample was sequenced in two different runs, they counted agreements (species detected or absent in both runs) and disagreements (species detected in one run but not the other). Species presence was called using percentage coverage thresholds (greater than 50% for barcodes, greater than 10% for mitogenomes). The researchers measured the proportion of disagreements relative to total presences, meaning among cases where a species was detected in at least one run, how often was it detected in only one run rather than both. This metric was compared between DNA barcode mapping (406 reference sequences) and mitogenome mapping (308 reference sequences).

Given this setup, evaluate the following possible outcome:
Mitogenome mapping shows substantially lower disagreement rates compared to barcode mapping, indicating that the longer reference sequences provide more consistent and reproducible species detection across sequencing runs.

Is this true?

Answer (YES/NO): NO